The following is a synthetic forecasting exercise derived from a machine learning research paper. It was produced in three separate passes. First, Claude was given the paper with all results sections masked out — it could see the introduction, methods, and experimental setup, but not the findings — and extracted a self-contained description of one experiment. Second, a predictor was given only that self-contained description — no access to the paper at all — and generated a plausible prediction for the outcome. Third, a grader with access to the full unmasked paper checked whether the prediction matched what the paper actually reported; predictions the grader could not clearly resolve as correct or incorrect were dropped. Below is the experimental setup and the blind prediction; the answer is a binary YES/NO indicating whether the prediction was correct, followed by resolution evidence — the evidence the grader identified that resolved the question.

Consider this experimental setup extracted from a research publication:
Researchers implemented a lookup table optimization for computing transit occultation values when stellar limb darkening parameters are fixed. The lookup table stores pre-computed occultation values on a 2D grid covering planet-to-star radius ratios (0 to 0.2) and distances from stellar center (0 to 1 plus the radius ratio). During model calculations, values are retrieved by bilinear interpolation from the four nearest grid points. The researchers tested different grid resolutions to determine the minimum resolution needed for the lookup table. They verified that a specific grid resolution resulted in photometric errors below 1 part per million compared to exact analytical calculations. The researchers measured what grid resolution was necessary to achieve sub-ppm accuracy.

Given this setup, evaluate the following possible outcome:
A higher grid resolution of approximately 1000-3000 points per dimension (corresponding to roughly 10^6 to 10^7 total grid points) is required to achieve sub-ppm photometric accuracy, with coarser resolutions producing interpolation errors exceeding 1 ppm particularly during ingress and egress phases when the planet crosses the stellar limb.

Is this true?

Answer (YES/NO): NO